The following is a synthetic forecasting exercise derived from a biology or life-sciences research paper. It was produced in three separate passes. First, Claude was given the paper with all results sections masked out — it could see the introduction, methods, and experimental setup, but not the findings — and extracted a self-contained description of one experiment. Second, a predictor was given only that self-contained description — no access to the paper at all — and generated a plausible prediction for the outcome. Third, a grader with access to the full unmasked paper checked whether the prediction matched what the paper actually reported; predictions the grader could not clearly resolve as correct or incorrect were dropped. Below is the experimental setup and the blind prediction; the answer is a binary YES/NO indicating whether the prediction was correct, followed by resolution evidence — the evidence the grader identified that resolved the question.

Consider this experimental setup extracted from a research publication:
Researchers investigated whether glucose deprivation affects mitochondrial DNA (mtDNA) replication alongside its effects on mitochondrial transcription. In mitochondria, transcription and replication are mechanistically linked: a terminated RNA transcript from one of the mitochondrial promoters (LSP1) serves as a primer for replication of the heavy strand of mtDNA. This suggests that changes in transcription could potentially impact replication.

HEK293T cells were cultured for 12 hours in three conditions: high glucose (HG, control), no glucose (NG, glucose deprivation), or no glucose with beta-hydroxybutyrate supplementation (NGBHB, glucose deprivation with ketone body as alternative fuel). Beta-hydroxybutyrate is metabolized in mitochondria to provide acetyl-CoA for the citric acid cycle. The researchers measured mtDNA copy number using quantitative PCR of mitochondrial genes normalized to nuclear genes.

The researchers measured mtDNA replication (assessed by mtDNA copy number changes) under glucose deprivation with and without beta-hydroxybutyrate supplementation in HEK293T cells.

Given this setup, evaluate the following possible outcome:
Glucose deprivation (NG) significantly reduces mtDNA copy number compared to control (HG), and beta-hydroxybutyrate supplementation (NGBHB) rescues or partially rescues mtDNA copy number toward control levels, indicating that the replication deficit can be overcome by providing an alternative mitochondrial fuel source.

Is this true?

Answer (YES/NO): NO